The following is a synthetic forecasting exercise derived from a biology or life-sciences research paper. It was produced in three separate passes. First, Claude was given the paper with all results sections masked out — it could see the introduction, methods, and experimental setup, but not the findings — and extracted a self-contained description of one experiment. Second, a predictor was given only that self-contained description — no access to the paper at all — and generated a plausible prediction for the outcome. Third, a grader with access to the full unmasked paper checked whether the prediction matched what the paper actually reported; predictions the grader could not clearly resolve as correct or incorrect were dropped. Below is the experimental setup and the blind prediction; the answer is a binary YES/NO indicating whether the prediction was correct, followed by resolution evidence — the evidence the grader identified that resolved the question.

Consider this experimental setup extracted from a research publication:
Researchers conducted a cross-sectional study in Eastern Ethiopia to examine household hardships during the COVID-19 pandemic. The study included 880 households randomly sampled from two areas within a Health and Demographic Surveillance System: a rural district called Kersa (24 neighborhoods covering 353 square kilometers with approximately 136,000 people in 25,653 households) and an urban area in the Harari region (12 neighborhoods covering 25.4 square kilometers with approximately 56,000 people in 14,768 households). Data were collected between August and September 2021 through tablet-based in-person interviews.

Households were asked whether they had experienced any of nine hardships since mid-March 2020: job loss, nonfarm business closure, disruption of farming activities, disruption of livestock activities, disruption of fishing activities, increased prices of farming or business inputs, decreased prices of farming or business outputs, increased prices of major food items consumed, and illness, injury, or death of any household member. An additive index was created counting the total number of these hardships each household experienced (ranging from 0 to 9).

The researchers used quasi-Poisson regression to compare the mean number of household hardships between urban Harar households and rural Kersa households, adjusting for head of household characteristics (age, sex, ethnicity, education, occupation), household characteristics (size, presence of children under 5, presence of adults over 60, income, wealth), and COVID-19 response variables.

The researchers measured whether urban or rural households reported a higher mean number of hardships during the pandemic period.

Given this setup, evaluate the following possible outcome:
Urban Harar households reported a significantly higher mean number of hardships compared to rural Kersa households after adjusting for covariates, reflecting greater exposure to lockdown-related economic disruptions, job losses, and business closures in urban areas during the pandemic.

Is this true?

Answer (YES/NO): NO